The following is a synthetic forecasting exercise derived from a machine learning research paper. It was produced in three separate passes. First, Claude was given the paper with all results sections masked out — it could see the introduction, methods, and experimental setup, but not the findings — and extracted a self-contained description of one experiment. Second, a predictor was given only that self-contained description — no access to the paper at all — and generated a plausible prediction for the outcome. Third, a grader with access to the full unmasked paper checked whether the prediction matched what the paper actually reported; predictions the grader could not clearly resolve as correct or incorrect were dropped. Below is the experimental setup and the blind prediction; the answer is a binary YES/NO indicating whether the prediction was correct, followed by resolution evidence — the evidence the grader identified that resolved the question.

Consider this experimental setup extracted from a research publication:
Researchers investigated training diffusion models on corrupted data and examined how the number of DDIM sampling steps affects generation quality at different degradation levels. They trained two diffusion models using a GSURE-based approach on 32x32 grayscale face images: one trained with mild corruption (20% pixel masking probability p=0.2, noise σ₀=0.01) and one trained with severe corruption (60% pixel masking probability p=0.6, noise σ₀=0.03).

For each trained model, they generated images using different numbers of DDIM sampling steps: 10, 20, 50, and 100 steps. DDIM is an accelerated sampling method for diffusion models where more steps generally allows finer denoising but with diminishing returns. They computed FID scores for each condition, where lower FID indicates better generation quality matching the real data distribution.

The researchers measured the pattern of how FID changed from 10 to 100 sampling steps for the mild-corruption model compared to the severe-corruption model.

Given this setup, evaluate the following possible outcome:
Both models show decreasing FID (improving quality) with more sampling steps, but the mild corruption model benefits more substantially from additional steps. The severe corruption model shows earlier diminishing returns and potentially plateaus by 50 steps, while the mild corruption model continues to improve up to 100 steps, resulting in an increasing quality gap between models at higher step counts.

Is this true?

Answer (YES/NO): NO